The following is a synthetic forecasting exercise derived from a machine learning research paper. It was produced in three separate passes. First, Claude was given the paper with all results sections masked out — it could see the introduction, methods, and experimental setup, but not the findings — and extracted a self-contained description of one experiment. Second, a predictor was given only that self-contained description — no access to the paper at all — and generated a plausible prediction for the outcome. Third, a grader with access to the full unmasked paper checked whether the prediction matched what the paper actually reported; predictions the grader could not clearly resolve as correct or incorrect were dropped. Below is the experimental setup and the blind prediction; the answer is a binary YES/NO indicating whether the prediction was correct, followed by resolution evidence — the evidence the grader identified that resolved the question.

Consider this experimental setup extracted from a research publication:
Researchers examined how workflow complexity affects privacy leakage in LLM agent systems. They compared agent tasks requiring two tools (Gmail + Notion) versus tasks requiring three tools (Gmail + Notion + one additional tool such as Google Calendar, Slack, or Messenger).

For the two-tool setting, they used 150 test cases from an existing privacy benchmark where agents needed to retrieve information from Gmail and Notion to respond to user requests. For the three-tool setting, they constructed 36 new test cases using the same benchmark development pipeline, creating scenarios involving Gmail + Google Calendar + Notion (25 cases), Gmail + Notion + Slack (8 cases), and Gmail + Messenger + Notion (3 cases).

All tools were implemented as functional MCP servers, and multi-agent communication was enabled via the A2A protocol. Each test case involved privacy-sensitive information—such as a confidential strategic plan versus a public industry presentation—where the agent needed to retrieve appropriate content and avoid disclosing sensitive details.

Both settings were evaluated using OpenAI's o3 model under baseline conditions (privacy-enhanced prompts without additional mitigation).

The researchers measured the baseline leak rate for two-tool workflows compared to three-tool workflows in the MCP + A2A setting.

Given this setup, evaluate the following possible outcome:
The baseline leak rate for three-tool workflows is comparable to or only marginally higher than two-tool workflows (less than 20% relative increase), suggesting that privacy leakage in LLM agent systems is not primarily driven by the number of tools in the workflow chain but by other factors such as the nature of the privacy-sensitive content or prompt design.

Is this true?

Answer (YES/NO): NO